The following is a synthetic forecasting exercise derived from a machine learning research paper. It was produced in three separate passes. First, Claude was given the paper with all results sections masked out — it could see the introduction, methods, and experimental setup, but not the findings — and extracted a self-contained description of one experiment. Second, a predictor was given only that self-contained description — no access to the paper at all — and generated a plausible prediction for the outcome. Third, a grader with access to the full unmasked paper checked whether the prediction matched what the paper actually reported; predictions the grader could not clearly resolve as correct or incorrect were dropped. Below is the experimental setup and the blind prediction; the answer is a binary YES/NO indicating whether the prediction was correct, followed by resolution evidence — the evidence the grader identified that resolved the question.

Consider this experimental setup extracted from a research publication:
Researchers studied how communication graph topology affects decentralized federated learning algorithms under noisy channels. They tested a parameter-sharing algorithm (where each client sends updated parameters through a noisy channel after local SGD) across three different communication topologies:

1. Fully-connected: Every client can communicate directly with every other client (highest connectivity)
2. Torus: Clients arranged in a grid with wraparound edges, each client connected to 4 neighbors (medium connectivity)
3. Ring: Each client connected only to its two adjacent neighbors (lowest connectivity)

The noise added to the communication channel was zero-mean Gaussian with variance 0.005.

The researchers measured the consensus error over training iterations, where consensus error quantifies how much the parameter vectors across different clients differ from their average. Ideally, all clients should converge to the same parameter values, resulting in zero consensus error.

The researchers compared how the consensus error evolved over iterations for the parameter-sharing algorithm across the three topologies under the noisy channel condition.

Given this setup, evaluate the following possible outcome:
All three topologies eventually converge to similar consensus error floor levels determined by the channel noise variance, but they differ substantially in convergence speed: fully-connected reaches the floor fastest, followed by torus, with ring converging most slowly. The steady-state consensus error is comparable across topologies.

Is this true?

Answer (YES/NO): NO